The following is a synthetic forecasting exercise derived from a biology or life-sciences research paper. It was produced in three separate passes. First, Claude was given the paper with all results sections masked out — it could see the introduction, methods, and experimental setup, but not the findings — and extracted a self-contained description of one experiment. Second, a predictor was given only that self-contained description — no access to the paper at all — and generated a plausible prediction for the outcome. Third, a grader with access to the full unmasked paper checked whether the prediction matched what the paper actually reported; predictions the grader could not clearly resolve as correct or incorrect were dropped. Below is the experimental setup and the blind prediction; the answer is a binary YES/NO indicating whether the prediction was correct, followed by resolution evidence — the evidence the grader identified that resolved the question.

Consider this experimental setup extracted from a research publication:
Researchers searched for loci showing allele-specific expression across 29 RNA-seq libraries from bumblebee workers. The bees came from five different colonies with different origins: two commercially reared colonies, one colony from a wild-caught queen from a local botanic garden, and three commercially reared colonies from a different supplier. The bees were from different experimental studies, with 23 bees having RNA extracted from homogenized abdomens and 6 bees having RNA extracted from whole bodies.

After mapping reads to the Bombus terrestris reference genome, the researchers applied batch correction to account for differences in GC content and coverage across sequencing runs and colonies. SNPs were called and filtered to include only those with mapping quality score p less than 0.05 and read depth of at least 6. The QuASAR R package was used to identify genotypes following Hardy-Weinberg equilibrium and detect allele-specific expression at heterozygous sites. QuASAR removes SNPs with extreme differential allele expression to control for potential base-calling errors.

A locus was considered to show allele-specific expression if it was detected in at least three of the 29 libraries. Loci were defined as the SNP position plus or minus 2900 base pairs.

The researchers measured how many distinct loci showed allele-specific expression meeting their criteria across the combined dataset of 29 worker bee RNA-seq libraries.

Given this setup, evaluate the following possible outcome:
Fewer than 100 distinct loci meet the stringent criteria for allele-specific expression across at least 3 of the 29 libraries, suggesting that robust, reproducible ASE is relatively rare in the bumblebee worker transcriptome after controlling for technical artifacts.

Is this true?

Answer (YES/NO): NO